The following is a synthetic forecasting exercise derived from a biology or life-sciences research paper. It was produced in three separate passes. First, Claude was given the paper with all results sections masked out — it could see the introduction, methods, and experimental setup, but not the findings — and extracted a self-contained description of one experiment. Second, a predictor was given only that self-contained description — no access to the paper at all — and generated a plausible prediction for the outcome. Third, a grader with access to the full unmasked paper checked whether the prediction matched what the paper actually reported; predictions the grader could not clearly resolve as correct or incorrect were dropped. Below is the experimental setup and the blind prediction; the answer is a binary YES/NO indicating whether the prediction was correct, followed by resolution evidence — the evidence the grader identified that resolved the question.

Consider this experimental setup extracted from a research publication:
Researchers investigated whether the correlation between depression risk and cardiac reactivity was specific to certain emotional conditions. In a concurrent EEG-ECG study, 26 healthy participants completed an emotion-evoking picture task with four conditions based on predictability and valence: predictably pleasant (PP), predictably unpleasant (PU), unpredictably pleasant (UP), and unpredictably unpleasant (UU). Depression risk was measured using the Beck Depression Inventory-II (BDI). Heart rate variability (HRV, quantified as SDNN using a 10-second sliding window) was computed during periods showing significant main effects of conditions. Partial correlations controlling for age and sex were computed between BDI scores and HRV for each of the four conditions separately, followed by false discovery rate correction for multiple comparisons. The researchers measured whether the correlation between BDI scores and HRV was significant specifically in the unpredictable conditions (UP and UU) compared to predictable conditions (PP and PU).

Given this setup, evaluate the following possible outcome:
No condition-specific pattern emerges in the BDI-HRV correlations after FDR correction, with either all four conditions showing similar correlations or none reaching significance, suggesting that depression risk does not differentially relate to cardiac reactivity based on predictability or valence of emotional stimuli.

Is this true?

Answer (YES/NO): NO